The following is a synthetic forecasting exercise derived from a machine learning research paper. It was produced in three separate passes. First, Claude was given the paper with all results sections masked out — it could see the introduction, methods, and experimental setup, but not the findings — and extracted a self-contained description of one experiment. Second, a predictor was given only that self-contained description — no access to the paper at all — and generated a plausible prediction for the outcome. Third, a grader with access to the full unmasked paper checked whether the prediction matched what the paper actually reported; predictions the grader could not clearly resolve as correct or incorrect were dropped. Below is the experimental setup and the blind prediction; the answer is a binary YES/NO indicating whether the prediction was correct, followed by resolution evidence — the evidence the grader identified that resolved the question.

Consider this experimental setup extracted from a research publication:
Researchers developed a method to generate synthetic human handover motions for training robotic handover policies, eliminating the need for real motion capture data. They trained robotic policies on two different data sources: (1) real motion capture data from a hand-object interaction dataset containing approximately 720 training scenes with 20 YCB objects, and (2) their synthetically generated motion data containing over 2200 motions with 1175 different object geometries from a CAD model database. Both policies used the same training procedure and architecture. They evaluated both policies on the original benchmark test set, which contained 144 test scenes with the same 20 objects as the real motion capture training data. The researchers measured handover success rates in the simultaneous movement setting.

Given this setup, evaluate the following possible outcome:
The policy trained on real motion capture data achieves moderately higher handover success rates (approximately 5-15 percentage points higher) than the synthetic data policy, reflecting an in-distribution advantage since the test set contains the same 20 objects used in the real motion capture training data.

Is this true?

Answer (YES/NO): NO